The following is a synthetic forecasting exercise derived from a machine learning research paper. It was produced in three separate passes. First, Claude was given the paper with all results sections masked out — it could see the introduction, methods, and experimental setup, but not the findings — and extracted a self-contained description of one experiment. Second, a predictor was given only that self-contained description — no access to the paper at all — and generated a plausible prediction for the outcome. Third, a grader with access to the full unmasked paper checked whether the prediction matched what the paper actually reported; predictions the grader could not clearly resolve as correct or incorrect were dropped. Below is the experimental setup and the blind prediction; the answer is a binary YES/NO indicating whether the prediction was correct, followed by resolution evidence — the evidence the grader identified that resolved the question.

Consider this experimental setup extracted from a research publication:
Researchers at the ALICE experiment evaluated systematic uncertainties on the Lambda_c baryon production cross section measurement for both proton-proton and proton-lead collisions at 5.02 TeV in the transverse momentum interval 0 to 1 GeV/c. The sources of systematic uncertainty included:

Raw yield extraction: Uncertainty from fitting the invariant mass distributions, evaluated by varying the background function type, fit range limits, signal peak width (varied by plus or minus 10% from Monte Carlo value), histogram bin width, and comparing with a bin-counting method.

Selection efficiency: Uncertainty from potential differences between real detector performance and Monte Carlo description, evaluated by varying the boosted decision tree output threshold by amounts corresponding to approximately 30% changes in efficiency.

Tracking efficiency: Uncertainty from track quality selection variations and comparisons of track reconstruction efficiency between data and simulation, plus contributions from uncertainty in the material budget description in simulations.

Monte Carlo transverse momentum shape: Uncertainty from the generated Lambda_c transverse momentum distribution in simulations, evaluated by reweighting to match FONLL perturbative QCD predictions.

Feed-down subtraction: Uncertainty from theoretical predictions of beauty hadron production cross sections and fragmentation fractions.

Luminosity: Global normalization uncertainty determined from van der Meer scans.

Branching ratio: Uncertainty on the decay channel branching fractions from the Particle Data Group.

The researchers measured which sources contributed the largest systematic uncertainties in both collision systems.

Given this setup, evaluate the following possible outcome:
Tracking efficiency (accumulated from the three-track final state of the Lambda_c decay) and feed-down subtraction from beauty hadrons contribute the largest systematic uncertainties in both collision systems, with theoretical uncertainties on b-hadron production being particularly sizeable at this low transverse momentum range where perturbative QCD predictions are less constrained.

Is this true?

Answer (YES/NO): NO